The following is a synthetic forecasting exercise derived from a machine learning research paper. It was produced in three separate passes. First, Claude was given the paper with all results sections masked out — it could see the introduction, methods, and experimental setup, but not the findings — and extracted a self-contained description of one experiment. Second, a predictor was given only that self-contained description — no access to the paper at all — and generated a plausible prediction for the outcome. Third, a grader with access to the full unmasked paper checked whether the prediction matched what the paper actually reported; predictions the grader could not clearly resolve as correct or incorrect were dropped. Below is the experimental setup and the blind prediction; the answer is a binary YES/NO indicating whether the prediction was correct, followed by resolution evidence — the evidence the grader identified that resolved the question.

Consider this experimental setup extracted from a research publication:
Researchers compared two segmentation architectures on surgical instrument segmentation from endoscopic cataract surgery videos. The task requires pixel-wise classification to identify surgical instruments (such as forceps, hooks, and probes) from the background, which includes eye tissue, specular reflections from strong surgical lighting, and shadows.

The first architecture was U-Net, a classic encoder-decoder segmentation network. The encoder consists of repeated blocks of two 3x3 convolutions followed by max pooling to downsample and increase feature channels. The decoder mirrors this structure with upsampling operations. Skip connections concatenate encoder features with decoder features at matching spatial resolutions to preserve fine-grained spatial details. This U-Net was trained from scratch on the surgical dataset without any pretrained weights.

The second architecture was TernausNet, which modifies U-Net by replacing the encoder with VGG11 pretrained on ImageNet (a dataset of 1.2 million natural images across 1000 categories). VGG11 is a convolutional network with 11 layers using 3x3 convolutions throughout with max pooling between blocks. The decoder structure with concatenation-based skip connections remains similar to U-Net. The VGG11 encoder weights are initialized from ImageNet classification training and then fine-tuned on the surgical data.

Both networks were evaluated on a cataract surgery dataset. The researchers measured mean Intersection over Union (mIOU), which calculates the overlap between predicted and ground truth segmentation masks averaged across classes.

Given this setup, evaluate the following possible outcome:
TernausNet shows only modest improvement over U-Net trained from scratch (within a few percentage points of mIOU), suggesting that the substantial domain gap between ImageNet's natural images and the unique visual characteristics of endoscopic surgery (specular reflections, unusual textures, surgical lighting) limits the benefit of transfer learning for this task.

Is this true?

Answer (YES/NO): NO